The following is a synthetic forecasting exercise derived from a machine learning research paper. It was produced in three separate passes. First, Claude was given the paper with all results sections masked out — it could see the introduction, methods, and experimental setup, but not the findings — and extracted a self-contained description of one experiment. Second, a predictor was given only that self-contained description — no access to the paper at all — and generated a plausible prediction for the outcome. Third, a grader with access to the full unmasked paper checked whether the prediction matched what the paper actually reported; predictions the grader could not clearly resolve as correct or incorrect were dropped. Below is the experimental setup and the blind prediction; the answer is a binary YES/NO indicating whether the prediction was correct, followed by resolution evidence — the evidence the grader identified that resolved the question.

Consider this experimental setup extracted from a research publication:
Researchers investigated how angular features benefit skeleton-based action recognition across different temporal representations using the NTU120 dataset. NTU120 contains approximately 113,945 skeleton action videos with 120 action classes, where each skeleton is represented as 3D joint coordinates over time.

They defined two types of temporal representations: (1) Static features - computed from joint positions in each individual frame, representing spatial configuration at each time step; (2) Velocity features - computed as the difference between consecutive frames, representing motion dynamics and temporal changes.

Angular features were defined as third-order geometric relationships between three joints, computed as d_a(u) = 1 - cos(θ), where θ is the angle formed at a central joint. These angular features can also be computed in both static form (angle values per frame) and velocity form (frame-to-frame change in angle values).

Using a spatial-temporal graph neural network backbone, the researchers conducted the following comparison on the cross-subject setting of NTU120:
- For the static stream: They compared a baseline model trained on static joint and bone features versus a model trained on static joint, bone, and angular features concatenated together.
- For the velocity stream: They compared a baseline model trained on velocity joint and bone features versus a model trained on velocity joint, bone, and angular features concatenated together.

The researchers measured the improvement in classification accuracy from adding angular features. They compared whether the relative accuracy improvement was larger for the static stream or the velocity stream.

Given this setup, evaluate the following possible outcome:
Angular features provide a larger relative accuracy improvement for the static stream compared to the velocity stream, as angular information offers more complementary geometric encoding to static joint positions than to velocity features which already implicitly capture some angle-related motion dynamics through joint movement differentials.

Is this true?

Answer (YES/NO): NO